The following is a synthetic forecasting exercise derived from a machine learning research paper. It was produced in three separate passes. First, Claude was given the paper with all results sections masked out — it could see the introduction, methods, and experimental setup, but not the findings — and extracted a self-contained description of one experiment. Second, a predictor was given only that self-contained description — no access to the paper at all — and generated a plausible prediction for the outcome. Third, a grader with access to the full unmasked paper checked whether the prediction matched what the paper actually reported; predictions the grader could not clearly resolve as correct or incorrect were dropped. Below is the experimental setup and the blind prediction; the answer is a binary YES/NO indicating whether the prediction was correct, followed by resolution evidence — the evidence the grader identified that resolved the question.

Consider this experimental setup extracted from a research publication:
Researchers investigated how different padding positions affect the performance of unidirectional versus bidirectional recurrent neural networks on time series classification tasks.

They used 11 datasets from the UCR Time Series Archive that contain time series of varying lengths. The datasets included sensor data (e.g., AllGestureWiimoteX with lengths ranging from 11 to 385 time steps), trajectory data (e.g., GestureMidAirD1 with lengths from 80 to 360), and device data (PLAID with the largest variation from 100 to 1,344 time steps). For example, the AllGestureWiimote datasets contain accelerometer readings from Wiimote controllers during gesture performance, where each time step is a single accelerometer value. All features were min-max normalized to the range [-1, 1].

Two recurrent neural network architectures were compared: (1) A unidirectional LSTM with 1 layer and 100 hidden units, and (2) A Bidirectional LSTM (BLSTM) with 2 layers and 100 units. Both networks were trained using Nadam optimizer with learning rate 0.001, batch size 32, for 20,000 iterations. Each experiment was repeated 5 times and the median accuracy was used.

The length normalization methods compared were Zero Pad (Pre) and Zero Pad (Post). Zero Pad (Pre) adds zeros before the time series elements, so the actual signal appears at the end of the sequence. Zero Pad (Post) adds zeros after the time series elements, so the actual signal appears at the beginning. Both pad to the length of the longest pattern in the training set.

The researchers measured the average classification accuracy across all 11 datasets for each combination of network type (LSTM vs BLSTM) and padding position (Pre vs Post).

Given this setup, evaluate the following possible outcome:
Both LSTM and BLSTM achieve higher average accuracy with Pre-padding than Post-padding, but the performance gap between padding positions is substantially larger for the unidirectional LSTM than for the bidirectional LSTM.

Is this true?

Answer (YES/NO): YES